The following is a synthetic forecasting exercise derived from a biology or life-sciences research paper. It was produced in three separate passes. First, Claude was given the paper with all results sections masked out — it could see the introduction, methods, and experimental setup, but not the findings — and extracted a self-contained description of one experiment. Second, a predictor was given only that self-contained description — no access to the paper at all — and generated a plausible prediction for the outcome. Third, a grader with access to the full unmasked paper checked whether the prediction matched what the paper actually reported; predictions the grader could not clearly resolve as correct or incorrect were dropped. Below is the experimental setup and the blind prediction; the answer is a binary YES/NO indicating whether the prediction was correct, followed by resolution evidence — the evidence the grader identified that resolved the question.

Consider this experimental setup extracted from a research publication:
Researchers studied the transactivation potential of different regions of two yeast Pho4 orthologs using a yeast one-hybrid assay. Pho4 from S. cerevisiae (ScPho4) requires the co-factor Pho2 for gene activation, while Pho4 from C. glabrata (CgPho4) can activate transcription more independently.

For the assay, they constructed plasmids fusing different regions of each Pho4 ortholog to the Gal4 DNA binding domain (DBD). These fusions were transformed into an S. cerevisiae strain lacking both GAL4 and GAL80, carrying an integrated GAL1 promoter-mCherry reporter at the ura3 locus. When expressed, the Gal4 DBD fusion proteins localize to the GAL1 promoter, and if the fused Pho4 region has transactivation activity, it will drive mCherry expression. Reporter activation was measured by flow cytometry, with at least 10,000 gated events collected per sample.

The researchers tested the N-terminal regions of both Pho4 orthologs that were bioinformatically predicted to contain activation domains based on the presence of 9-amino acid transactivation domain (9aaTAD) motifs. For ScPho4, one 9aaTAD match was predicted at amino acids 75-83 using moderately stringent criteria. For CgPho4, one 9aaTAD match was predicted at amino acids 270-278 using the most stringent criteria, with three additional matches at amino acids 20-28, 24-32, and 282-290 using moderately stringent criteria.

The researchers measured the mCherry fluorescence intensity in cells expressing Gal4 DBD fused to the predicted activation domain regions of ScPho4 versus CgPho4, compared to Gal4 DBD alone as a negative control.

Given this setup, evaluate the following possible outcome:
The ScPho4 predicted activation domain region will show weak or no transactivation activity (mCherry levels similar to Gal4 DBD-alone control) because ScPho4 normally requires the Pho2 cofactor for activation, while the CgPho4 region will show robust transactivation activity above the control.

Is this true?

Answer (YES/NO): NO